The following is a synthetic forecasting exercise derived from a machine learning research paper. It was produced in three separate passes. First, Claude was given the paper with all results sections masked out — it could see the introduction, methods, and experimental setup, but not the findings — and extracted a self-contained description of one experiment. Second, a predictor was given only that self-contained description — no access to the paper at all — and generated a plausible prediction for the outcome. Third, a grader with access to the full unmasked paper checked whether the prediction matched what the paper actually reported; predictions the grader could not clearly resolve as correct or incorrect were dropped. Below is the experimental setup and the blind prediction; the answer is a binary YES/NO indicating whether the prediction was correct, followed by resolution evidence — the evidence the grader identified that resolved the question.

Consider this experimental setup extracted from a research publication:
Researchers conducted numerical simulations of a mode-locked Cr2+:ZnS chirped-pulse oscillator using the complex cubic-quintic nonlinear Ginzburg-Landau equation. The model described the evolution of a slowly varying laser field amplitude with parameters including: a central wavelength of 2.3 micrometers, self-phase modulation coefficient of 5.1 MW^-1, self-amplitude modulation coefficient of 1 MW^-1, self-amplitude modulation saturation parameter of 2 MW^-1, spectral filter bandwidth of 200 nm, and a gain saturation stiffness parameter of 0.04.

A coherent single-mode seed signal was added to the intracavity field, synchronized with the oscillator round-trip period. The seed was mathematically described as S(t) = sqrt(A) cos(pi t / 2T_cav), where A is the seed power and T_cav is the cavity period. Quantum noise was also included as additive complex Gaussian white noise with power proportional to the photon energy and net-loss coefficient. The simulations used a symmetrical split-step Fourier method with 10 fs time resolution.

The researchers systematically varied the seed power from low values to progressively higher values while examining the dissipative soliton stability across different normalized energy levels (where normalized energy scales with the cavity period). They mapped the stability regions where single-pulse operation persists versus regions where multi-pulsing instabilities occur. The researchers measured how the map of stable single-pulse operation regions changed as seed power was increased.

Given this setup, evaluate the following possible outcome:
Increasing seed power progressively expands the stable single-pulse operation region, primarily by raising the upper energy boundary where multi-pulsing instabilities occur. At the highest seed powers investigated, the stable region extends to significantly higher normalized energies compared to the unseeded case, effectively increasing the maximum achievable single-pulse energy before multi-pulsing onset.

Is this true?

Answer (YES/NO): NO